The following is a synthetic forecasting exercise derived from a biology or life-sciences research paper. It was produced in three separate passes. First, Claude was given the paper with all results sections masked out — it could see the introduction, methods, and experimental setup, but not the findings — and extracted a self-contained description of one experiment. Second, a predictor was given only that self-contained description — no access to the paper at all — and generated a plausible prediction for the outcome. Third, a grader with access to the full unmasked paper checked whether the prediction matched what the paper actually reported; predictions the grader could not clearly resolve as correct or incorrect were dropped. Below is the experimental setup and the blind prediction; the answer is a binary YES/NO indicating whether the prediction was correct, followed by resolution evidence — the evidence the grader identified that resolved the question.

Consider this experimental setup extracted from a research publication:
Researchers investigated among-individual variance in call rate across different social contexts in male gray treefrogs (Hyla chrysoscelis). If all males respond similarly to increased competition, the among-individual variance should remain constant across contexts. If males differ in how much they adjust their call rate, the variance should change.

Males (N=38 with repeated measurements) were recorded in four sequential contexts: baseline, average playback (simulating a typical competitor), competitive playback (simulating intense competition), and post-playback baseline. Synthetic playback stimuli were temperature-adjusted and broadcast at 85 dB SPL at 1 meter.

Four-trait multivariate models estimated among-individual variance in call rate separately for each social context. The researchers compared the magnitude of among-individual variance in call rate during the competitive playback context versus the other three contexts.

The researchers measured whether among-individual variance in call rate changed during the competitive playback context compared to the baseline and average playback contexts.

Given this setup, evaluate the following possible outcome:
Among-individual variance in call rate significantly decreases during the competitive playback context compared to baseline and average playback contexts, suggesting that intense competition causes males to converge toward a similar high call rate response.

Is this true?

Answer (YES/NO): NO